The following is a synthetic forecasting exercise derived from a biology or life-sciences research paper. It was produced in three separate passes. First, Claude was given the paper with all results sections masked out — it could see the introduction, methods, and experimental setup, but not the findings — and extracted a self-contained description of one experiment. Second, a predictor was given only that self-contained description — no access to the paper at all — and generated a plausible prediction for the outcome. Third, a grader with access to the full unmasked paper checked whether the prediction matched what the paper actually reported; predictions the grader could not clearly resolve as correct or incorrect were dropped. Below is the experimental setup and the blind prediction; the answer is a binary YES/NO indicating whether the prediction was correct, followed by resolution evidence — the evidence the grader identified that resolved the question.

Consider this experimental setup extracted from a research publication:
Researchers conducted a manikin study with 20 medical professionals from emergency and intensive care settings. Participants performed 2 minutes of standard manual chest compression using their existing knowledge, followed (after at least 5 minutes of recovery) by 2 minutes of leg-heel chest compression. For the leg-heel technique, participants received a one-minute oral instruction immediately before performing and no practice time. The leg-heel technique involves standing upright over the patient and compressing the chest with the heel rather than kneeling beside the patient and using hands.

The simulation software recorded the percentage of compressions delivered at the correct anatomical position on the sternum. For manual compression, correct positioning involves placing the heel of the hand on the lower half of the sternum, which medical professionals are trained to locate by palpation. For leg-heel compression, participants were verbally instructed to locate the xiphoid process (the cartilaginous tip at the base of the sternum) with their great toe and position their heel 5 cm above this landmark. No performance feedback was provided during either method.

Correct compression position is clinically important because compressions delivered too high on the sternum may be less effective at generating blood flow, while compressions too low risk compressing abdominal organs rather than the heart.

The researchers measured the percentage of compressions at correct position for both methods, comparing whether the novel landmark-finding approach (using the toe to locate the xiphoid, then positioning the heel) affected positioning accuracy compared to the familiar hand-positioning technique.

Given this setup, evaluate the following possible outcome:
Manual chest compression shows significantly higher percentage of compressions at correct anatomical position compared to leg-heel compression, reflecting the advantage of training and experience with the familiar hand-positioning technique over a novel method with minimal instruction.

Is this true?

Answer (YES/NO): NO